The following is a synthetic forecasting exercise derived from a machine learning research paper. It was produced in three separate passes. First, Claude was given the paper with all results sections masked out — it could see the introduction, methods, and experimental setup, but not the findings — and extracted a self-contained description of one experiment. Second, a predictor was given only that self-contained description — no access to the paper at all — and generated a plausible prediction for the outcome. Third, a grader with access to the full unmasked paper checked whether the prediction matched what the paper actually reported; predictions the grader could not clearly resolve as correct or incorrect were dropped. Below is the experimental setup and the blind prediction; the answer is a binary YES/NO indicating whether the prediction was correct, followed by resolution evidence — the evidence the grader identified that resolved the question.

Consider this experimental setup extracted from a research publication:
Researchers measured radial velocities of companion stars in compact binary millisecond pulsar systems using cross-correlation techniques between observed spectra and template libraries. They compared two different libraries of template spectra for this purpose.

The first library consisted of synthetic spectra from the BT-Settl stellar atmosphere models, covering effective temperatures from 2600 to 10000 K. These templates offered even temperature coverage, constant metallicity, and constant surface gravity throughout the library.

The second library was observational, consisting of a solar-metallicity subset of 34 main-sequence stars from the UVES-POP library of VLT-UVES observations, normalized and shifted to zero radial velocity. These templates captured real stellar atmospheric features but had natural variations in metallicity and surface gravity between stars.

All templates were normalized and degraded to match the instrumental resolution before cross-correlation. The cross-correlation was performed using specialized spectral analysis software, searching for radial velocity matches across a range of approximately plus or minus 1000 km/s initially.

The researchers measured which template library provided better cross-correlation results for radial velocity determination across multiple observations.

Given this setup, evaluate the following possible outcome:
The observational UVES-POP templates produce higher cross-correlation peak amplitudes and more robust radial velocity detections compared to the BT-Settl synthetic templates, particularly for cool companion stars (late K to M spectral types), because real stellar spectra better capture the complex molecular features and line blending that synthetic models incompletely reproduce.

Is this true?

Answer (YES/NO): NO